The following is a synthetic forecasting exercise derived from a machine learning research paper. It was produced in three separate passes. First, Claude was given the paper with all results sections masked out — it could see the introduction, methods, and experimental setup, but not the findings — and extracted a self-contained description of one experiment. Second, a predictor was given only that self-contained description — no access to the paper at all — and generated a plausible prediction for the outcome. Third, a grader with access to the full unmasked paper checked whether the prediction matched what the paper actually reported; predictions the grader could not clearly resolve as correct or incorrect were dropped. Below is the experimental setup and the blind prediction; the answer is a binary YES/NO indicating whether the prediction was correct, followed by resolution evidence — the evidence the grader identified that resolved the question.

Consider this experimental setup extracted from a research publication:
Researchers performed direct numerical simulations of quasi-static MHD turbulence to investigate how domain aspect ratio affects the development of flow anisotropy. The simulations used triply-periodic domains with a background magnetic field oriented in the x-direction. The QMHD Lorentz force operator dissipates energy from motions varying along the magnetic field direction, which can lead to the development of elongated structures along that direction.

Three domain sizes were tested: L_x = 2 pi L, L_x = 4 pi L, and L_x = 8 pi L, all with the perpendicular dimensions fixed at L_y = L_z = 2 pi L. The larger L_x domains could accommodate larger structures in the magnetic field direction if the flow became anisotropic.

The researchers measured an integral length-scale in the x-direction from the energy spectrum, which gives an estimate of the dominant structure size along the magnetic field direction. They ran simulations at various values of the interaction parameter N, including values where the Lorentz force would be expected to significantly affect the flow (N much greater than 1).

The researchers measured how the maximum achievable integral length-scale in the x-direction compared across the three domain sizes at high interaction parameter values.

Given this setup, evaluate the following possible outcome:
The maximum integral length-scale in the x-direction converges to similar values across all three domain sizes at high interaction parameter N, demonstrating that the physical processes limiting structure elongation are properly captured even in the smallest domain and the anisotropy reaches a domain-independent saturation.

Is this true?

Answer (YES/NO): NO